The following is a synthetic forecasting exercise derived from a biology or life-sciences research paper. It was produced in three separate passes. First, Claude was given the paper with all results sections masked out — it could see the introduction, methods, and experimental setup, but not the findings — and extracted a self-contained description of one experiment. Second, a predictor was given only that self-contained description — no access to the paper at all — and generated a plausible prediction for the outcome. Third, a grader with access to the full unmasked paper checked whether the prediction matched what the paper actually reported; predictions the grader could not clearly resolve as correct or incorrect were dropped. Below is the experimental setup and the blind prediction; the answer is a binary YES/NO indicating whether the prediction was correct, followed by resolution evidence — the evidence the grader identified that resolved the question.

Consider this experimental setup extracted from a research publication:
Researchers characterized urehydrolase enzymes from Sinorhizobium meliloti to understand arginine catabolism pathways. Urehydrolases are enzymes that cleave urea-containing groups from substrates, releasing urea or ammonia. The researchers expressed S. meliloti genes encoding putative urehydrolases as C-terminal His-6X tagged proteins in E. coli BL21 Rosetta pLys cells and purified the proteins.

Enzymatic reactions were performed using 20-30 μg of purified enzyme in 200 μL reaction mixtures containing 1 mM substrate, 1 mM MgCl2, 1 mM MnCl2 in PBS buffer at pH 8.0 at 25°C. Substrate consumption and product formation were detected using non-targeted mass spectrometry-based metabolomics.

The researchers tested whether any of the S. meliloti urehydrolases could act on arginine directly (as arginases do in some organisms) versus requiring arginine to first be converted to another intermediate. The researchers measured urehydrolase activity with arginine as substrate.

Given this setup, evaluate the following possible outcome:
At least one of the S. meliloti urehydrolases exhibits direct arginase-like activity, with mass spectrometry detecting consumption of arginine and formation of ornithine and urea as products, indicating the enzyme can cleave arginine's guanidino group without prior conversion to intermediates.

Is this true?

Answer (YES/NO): YES